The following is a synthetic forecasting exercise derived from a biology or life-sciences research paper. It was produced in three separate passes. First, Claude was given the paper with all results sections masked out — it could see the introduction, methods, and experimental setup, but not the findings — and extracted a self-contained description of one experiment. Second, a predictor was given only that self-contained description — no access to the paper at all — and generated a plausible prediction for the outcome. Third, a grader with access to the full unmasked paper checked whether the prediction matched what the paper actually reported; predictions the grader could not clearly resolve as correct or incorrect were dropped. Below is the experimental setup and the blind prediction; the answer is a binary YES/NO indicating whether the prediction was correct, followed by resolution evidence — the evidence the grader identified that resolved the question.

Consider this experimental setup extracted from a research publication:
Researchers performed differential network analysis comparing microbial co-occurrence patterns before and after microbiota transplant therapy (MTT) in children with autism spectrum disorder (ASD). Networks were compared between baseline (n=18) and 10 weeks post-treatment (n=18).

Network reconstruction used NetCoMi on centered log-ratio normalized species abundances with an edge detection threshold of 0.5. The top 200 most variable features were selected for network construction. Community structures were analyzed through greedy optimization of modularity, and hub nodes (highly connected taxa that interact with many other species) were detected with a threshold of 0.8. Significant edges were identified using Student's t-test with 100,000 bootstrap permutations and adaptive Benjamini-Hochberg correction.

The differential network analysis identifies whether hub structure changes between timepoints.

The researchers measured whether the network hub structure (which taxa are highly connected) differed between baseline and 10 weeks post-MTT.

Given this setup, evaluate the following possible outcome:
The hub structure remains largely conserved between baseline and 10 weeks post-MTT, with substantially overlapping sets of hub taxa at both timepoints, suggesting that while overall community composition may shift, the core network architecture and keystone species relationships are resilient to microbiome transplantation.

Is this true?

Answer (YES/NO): NO